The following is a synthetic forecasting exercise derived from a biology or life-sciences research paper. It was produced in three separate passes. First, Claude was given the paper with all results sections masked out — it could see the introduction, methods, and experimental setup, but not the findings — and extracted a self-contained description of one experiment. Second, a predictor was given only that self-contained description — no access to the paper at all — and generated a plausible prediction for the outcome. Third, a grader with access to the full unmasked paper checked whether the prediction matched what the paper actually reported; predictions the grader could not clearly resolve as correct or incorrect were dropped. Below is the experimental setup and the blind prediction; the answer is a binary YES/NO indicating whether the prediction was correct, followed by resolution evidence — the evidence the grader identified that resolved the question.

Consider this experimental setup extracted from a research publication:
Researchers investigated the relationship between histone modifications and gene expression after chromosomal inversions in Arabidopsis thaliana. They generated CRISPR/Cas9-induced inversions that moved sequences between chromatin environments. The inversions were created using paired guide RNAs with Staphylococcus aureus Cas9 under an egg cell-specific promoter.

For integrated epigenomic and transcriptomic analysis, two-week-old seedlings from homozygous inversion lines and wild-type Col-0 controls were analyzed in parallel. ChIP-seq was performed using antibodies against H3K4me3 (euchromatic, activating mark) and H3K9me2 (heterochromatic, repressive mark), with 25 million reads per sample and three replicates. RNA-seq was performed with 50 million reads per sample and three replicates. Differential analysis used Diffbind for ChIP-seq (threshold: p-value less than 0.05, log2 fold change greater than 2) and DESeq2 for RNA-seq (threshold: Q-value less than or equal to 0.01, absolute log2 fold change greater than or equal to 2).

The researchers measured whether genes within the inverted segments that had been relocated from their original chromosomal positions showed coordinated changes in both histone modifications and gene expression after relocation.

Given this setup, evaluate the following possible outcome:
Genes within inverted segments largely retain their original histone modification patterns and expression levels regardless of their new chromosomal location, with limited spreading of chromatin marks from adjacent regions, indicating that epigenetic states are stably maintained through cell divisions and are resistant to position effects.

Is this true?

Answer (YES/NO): YES